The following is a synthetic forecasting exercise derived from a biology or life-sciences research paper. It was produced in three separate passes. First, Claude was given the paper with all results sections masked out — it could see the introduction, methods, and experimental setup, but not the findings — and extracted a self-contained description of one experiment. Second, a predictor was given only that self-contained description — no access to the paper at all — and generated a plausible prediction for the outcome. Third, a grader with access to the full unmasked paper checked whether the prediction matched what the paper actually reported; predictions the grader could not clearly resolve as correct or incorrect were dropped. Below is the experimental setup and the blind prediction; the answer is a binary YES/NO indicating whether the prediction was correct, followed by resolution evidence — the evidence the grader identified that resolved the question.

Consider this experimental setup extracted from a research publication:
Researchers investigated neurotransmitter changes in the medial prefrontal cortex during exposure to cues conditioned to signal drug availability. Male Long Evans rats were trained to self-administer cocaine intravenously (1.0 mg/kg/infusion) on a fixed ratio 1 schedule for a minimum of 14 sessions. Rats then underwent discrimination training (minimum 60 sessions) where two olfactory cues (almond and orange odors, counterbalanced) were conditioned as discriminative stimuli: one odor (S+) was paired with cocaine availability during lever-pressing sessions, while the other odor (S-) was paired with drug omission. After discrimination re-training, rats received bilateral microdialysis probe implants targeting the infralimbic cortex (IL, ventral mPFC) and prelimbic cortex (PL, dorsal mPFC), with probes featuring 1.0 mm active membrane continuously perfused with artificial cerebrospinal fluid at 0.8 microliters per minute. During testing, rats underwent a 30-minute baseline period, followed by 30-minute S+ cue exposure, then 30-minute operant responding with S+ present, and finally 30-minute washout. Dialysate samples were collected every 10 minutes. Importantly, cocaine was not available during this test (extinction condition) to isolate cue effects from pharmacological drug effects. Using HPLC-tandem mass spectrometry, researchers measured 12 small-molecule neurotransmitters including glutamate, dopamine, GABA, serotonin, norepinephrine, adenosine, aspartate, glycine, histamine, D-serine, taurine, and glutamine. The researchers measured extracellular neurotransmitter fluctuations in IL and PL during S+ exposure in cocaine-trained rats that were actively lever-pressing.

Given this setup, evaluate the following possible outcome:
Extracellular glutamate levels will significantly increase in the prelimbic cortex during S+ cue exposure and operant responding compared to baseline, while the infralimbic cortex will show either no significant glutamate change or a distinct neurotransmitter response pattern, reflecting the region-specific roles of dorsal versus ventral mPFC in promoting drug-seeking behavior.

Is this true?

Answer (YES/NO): NO